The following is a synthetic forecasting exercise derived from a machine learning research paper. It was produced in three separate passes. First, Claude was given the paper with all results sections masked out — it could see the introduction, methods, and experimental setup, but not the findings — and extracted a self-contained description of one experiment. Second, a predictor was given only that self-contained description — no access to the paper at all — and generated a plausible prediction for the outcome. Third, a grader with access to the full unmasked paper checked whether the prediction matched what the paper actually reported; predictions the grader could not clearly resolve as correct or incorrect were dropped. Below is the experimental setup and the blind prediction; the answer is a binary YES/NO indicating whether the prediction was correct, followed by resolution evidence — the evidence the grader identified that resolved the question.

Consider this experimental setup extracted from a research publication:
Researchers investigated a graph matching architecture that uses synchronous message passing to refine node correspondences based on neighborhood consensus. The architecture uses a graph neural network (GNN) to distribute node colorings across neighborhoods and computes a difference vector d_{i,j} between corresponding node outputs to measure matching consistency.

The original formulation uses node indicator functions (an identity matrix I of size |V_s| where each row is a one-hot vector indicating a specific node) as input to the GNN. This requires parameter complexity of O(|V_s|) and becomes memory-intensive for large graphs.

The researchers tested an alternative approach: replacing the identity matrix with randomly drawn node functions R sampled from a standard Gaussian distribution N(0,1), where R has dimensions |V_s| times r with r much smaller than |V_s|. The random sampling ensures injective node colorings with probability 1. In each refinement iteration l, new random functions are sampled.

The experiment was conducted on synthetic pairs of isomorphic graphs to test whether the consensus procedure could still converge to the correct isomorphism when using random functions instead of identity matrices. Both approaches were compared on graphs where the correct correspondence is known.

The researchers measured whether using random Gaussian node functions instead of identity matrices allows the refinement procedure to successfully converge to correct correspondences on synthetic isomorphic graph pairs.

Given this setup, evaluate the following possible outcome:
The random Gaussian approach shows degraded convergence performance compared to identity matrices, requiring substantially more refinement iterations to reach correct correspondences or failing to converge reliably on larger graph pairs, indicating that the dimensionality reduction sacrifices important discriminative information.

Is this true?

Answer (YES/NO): NO